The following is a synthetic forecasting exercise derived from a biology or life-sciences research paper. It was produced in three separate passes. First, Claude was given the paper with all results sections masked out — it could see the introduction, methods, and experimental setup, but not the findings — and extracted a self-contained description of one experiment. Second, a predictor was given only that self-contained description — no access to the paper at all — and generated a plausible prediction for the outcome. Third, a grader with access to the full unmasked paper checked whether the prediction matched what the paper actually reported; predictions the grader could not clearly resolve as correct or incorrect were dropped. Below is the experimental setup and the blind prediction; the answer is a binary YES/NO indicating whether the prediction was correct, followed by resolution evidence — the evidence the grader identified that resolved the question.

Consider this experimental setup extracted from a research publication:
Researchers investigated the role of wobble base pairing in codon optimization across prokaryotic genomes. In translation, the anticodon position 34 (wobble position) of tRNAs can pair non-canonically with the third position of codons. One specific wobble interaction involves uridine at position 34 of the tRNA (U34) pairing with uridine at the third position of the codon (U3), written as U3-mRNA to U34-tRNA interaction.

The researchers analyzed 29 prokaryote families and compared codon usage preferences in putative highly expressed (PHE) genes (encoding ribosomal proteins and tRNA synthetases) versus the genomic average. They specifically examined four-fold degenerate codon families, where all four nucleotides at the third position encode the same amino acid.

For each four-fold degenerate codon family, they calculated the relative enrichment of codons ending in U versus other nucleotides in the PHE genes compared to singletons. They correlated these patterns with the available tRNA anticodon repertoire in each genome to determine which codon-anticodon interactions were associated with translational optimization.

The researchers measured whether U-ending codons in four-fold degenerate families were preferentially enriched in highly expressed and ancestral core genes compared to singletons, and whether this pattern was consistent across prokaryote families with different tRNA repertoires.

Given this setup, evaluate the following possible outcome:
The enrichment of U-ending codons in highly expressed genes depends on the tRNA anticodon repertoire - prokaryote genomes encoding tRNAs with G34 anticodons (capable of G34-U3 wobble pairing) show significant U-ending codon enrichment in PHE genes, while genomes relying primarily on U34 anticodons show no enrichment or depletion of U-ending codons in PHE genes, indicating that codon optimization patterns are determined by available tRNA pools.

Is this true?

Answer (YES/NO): NO